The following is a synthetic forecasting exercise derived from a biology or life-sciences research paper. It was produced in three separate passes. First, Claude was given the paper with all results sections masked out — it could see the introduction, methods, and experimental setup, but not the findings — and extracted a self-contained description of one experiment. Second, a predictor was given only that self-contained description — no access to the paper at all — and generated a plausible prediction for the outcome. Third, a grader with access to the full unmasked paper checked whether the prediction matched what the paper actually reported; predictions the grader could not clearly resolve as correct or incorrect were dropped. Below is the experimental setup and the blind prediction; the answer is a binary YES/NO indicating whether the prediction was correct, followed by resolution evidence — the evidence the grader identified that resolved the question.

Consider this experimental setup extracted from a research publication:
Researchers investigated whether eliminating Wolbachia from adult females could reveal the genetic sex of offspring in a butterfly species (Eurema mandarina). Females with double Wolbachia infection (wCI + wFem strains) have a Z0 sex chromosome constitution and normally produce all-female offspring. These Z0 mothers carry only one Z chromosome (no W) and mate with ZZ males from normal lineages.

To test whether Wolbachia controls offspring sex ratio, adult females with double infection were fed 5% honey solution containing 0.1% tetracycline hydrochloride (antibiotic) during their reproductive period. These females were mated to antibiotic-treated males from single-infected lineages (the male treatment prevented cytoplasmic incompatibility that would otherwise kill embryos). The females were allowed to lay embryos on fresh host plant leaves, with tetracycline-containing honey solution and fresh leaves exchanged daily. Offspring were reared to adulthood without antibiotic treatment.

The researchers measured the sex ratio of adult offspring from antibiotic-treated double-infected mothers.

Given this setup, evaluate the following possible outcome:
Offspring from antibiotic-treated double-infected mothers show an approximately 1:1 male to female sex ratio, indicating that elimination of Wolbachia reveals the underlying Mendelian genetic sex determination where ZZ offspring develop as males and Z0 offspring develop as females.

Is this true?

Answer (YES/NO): NO